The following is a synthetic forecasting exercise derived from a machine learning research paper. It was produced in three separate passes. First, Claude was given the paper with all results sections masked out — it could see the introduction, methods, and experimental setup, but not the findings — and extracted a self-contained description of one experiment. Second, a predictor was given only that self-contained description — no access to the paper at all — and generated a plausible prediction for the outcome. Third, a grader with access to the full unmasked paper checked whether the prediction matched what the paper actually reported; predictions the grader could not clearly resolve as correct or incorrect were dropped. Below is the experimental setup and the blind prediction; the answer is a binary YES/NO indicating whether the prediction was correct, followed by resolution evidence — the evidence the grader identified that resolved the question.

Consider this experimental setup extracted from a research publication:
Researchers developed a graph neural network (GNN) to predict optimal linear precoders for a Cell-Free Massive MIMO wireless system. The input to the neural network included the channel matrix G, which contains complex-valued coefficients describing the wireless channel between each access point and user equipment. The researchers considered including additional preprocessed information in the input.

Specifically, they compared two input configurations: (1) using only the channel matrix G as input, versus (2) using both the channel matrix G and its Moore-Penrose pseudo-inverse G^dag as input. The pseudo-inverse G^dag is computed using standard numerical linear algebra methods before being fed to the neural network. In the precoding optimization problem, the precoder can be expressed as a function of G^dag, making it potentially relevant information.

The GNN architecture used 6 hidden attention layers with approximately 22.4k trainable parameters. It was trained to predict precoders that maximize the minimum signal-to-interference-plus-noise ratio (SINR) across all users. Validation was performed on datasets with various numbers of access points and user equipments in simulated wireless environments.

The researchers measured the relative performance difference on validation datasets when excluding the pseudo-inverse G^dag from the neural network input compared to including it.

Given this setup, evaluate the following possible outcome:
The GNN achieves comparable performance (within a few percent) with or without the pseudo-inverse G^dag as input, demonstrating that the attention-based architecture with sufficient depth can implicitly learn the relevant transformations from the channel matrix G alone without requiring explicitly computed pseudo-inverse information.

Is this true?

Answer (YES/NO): NO